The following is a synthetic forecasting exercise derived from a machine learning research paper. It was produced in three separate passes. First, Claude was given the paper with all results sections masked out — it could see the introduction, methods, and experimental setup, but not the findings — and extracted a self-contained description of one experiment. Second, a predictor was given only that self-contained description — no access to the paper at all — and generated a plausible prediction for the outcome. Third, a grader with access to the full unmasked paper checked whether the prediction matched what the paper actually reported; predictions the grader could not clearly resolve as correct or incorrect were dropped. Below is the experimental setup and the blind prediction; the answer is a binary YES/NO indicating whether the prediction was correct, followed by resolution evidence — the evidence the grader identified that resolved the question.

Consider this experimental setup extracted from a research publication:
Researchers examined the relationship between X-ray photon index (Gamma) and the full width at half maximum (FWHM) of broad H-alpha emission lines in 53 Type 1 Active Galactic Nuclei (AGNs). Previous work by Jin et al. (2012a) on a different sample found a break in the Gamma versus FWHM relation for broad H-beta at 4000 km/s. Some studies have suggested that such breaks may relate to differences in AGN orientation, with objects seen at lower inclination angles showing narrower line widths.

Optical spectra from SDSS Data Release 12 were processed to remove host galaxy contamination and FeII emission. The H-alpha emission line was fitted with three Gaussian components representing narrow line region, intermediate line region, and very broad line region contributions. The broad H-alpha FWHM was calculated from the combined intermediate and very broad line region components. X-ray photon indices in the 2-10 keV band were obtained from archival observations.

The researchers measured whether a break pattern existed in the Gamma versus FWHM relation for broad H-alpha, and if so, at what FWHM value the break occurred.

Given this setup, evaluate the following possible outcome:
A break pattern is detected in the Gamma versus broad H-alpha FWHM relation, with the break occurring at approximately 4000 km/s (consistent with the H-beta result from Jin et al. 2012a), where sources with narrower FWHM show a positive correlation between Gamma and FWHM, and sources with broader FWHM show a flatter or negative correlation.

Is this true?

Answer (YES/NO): NO